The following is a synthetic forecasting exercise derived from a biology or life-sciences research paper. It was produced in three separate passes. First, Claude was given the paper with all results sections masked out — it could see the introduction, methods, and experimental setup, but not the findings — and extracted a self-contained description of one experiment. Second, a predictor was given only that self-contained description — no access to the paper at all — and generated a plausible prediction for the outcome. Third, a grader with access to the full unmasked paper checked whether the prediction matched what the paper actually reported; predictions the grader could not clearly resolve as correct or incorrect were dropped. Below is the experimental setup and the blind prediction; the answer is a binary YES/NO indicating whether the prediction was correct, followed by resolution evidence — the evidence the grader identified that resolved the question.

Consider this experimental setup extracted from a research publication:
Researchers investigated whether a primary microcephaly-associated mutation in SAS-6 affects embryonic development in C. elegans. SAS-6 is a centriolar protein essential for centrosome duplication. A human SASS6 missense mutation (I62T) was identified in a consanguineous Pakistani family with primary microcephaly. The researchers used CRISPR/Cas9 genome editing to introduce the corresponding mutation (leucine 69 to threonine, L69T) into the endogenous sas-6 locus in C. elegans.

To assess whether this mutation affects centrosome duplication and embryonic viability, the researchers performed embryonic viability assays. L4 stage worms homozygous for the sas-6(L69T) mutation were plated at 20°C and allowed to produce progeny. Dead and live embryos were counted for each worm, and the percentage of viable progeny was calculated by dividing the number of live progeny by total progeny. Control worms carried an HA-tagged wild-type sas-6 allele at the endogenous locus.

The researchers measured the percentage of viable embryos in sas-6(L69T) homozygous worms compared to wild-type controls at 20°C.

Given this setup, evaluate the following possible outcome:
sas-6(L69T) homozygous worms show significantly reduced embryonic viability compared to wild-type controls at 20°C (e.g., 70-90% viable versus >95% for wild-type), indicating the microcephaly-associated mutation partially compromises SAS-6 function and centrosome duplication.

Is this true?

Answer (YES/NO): NO